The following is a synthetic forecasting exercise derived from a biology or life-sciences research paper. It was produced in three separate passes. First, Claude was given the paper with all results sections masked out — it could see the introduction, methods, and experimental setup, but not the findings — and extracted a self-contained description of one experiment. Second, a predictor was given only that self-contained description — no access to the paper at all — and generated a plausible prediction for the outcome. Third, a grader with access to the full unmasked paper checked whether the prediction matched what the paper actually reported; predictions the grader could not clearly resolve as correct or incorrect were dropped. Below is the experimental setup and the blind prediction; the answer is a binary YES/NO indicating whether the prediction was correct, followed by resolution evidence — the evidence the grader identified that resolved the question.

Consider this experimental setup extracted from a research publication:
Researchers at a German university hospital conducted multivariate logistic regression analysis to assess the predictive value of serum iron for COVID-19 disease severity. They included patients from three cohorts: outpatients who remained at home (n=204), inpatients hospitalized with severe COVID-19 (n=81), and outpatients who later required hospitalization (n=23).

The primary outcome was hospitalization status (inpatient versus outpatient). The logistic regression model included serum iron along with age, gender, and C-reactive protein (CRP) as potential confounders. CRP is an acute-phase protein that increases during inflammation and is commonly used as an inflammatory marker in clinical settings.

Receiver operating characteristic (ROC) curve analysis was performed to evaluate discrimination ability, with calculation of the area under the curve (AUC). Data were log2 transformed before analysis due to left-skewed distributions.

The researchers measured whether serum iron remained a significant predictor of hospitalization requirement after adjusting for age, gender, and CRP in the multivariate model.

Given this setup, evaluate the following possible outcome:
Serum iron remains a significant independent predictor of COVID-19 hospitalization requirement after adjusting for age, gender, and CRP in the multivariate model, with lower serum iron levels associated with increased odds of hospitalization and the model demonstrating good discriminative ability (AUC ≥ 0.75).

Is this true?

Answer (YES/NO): YES